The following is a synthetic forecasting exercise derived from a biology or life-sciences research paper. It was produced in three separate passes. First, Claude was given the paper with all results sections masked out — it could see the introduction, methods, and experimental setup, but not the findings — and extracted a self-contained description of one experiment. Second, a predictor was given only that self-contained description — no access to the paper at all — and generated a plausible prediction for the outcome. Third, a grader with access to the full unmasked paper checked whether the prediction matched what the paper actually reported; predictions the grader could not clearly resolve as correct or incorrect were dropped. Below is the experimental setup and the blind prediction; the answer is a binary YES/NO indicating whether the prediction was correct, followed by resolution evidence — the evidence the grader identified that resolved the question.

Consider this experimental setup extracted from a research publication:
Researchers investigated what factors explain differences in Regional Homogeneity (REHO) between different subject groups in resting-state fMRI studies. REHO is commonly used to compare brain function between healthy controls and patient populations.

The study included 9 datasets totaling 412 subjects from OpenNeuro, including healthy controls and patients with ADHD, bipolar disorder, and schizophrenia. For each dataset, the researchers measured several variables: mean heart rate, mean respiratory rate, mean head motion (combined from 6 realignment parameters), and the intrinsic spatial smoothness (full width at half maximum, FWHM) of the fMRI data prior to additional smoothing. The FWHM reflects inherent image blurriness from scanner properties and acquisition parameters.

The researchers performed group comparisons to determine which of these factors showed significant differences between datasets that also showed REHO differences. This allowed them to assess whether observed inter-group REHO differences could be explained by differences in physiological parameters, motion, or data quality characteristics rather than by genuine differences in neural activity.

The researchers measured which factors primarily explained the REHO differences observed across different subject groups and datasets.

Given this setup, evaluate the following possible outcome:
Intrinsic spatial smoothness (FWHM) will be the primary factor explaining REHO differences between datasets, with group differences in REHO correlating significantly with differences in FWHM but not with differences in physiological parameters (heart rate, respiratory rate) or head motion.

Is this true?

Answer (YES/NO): NO